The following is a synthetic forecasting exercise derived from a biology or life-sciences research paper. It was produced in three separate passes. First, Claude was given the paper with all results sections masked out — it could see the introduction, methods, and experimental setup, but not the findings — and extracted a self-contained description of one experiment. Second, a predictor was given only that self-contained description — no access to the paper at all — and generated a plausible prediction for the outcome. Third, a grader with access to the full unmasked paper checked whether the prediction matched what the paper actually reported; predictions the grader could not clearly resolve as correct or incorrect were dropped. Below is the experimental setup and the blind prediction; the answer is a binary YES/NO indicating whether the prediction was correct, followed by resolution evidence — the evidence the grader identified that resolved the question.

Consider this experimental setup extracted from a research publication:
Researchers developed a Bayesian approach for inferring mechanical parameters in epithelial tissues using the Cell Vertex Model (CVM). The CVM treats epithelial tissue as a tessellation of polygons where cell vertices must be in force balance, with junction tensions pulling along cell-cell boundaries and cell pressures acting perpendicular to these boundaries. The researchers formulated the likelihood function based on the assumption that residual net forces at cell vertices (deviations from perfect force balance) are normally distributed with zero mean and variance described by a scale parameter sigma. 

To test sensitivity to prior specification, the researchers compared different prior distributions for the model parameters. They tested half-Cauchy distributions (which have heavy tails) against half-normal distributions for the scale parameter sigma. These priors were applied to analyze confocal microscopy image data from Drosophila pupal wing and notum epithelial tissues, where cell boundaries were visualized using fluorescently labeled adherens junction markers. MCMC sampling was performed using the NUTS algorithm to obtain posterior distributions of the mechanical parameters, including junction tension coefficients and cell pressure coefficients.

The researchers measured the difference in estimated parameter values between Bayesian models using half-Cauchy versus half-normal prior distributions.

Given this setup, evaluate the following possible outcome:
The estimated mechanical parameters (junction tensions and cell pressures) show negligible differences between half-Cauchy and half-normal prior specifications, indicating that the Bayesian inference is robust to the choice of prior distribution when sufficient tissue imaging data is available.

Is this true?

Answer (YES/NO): YES